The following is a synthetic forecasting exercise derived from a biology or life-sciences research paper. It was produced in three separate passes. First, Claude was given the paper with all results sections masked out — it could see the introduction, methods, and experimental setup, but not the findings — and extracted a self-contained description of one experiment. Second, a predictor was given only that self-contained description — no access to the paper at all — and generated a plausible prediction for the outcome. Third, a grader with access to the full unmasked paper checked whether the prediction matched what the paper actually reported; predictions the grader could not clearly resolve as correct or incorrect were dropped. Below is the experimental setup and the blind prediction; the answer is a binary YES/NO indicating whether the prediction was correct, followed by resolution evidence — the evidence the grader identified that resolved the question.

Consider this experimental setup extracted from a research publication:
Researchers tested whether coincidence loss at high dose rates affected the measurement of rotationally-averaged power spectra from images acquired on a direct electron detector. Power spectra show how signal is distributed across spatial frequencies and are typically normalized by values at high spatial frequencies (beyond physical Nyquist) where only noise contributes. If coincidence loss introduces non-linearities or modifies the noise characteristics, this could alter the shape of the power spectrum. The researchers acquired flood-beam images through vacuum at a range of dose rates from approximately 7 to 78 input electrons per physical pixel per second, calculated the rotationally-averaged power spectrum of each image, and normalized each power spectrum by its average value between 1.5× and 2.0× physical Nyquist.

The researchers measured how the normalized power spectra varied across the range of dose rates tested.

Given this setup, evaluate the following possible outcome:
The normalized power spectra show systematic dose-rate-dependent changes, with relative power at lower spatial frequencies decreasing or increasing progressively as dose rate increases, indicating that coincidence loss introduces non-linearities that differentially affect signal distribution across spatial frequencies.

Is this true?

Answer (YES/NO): YES